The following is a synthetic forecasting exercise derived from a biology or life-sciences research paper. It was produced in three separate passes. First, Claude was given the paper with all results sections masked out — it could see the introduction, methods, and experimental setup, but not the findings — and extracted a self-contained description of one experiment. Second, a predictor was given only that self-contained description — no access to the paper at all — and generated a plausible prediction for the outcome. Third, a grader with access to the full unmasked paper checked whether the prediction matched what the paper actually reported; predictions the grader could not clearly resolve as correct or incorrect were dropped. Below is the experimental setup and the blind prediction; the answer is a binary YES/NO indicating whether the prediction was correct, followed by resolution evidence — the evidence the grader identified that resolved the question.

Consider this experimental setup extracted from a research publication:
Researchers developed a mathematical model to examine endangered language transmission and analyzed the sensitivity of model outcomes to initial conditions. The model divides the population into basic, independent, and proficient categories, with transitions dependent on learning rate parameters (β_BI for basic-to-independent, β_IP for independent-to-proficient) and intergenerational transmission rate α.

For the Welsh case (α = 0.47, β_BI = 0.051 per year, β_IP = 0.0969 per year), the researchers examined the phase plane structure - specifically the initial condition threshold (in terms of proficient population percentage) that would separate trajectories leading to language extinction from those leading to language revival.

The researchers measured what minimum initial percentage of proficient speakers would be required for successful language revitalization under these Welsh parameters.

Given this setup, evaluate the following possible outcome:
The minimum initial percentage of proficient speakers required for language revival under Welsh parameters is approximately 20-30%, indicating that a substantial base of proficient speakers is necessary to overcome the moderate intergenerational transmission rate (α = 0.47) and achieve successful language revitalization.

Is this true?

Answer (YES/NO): NO